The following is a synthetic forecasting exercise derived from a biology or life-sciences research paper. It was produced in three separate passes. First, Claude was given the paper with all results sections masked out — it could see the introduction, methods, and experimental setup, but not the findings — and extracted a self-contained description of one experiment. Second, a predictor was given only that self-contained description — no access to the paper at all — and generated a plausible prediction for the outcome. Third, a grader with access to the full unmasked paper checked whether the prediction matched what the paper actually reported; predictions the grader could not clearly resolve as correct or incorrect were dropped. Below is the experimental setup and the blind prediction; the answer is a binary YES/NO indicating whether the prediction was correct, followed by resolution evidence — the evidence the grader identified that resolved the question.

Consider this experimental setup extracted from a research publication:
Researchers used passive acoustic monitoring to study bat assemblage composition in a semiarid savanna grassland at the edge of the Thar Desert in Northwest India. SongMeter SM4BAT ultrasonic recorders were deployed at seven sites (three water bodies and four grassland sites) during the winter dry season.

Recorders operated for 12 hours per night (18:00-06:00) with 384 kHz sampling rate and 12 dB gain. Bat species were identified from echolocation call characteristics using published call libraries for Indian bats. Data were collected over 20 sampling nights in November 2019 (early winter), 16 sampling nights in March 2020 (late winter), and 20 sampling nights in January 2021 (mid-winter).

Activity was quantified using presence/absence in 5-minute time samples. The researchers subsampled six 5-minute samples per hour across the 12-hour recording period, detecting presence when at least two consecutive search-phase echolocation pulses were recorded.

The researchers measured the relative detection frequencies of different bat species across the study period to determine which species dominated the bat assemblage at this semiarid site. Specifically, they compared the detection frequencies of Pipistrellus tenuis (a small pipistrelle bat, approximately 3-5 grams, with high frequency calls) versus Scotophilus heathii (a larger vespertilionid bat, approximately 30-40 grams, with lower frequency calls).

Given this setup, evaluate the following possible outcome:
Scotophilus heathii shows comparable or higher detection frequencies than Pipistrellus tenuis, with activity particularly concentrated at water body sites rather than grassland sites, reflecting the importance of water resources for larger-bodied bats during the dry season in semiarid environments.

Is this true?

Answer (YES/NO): NO